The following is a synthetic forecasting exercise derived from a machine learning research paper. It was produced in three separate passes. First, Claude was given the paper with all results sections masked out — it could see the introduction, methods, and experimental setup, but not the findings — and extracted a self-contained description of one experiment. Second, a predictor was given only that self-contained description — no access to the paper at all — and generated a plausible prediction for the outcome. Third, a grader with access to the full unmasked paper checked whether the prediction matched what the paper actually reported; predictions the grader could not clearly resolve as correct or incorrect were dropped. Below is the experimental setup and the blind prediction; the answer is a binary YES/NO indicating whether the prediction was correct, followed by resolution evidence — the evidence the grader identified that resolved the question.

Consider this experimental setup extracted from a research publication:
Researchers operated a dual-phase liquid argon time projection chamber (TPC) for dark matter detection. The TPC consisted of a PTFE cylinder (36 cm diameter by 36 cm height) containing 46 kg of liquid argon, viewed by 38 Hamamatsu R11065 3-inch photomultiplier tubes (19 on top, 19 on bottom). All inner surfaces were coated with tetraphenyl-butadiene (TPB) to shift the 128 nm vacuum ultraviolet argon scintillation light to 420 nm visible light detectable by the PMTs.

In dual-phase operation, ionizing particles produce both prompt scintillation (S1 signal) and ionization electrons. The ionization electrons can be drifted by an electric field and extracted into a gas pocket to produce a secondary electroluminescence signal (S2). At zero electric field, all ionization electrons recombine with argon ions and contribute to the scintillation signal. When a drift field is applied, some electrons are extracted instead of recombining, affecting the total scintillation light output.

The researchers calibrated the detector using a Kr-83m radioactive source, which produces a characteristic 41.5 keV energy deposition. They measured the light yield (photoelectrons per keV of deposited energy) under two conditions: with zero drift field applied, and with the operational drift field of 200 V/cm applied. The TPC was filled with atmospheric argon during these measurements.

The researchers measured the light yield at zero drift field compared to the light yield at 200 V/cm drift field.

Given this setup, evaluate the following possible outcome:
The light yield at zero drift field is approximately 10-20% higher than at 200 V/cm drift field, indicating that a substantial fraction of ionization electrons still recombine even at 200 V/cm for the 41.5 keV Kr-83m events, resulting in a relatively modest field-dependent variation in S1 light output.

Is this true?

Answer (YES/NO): YES